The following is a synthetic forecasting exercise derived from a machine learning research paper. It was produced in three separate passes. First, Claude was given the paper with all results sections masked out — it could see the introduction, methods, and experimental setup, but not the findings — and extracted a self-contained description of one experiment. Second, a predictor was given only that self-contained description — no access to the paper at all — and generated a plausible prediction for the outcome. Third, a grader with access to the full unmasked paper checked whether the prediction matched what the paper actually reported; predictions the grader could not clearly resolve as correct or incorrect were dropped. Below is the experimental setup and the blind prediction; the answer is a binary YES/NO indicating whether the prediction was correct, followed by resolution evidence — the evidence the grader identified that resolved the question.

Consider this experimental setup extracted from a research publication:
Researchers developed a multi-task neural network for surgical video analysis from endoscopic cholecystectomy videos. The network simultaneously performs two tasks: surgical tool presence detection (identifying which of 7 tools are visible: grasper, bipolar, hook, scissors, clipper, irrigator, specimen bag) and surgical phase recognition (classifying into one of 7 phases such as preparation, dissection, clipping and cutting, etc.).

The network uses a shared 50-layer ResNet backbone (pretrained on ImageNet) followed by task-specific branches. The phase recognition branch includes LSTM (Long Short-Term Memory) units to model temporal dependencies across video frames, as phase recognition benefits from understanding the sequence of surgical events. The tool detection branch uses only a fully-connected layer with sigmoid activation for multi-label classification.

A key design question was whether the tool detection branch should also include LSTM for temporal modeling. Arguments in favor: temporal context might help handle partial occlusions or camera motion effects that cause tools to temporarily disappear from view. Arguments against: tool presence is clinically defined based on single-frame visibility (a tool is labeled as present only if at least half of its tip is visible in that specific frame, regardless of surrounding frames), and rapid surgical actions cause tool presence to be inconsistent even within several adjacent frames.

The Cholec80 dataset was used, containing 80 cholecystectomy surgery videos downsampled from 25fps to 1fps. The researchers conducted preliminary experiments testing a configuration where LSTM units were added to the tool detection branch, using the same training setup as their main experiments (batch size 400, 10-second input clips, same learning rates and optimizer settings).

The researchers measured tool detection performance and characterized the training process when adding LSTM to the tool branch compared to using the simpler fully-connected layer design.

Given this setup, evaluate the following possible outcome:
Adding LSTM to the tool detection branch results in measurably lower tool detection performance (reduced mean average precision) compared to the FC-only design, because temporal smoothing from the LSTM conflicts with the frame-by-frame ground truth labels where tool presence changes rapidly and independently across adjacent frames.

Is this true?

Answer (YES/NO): NO